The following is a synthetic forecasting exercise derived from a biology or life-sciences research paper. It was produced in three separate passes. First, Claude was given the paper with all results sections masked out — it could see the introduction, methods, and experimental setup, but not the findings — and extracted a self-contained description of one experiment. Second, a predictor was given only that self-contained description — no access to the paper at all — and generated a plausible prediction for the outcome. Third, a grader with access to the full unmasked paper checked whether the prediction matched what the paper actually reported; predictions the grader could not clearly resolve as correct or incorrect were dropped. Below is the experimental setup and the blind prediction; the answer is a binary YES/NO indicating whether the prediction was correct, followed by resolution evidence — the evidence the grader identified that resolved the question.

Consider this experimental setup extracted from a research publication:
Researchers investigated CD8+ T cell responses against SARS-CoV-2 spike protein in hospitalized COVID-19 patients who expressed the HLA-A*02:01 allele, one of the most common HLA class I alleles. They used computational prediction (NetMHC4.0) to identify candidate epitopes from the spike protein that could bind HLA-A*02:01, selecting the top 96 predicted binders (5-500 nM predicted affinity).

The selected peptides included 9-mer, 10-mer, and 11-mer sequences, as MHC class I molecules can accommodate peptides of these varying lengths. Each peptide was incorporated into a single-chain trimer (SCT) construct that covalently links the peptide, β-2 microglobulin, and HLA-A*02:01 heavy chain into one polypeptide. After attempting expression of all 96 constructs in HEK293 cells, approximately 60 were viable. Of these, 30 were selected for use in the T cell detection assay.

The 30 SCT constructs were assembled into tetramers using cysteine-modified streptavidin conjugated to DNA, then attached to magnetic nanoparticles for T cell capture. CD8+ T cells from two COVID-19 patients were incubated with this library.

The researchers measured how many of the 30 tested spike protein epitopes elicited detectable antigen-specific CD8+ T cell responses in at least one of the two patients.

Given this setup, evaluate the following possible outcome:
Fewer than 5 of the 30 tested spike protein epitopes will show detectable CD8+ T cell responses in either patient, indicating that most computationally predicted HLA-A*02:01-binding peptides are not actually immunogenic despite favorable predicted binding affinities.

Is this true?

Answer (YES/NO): NO